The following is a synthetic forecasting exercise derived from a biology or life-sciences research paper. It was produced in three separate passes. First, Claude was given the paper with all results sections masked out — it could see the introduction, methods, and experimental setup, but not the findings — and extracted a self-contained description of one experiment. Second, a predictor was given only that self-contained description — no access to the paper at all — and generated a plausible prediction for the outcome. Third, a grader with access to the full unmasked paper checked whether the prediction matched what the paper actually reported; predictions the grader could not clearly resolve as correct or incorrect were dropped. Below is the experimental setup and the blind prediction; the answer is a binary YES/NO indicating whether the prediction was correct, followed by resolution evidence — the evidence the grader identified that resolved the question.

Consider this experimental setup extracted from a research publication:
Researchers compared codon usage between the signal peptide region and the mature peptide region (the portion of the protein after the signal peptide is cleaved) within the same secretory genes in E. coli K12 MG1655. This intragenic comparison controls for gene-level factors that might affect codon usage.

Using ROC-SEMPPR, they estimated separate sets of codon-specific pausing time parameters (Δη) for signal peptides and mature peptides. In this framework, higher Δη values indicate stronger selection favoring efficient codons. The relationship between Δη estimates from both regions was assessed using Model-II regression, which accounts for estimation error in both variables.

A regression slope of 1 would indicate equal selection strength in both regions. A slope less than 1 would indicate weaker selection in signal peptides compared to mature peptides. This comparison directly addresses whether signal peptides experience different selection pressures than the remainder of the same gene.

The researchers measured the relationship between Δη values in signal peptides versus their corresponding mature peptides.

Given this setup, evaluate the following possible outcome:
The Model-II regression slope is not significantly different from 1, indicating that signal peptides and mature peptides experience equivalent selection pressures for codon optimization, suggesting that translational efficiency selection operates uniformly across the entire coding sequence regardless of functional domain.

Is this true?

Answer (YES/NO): NO